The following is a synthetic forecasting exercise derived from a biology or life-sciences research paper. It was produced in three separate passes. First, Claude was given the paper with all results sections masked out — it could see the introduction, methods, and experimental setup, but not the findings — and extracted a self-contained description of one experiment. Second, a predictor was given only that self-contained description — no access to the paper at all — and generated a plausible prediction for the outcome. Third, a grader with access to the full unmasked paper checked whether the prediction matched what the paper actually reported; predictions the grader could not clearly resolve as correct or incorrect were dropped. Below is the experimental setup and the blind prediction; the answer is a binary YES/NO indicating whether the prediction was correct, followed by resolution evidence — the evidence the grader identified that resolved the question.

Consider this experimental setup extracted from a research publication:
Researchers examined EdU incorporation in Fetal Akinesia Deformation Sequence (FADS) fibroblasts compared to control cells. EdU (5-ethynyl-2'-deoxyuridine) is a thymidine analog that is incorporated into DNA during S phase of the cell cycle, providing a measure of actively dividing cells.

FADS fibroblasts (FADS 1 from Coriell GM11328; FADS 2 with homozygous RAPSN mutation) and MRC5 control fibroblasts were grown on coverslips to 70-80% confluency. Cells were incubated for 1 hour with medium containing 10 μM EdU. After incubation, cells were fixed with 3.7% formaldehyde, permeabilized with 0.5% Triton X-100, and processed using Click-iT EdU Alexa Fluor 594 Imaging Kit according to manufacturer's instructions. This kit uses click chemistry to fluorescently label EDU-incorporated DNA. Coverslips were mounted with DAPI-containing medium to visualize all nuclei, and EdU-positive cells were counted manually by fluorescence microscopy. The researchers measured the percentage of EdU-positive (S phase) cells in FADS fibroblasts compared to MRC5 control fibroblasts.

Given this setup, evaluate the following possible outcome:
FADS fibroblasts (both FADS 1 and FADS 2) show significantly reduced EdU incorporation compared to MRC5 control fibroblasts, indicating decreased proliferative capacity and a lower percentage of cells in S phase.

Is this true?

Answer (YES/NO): YES